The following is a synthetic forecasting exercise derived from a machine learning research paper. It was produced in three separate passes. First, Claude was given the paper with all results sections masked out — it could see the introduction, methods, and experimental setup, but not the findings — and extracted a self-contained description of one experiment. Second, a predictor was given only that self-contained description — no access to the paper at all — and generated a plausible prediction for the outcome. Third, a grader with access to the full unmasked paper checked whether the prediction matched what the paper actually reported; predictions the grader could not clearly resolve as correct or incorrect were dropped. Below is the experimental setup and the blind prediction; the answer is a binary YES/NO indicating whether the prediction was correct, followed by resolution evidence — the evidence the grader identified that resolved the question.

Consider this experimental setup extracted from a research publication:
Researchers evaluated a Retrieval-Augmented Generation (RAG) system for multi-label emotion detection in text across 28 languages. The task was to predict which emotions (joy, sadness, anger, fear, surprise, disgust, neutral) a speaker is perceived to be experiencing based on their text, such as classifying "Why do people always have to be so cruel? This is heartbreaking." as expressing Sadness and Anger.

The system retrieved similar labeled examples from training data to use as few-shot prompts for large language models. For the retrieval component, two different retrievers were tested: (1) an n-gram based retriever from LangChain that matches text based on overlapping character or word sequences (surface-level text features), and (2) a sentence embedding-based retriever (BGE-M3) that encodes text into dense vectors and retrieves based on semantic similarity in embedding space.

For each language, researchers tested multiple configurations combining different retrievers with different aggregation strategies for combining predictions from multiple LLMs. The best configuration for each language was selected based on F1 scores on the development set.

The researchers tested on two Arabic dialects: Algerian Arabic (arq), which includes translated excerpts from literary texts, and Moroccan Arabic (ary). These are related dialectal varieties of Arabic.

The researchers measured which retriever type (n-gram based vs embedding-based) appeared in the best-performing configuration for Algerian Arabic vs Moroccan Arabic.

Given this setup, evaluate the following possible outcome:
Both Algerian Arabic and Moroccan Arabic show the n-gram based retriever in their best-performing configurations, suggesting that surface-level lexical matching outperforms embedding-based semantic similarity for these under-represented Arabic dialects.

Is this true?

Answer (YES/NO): NO